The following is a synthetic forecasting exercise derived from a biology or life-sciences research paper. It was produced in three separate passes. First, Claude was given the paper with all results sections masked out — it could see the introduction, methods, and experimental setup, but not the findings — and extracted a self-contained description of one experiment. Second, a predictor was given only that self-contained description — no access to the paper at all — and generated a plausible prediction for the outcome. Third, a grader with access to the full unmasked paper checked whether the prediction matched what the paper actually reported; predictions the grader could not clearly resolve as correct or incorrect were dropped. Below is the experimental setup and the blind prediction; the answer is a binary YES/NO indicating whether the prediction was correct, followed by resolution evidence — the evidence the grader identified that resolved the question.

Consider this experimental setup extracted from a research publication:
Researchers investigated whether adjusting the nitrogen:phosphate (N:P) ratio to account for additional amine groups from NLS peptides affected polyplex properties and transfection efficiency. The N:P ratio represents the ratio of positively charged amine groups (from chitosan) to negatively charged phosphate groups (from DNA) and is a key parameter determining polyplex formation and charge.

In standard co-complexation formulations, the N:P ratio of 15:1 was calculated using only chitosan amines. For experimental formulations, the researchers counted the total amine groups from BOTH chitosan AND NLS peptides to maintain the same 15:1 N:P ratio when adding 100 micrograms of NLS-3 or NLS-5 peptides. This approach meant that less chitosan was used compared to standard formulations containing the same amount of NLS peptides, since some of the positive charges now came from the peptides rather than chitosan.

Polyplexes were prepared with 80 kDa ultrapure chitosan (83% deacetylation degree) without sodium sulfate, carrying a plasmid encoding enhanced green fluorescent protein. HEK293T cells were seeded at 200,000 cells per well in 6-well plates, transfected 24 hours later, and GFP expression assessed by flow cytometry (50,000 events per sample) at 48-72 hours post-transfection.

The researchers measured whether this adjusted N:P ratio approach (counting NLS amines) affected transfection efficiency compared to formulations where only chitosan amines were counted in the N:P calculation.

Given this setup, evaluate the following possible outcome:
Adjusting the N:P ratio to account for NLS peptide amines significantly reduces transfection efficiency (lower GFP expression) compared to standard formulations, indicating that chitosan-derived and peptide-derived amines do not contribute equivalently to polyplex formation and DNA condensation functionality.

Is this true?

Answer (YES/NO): NO